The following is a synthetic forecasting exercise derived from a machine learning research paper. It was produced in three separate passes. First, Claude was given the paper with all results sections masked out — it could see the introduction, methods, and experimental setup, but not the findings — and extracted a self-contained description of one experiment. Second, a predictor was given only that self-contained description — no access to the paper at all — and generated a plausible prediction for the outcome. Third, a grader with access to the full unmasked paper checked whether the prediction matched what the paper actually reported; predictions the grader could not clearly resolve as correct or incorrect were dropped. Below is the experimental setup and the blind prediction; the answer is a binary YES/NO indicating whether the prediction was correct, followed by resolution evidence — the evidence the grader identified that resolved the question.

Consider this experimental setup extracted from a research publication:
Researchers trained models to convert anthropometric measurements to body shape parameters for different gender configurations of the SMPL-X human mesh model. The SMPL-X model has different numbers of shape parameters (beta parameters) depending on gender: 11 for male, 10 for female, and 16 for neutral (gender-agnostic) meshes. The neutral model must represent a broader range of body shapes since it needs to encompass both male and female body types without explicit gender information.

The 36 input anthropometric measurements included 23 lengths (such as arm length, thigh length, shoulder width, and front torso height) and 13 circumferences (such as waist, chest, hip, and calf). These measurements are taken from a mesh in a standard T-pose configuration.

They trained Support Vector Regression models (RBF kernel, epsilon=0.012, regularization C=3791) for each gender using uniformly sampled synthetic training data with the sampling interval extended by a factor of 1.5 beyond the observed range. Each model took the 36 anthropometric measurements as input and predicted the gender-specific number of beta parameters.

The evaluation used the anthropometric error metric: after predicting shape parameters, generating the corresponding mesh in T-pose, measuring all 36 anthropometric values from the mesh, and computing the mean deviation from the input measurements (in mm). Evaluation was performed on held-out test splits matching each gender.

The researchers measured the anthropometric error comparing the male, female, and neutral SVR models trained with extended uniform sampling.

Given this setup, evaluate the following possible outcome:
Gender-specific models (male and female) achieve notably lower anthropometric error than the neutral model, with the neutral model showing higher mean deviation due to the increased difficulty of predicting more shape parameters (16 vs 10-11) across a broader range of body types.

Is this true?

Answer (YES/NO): NO